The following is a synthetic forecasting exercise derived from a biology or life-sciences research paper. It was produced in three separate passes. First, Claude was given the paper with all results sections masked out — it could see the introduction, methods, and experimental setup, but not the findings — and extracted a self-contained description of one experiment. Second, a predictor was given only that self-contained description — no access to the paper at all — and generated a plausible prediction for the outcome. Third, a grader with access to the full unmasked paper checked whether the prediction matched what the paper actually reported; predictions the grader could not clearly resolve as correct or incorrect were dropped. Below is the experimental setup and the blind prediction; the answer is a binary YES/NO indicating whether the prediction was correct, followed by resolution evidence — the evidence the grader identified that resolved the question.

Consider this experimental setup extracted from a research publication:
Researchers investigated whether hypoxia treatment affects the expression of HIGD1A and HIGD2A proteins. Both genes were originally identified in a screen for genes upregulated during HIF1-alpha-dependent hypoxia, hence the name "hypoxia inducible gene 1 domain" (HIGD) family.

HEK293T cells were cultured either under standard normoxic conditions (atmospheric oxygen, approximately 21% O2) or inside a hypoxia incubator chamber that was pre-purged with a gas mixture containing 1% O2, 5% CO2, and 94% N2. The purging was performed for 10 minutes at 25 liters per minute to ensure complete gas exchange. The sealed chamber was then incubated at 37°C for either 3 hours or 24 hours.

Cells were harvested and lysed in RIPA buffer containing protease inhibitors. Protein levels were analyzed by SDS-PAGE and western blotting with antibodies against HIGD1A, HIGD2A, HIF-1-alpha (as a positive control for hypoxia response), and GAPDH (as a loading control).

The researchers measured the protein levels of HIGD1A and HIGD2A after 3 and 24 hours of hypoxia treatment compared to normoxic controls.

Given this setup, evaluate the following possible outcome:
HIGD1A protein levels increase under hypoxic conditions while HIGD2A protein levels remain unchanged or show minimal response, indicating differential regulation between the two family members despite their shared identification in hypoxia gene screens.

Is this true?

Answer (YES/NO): YES